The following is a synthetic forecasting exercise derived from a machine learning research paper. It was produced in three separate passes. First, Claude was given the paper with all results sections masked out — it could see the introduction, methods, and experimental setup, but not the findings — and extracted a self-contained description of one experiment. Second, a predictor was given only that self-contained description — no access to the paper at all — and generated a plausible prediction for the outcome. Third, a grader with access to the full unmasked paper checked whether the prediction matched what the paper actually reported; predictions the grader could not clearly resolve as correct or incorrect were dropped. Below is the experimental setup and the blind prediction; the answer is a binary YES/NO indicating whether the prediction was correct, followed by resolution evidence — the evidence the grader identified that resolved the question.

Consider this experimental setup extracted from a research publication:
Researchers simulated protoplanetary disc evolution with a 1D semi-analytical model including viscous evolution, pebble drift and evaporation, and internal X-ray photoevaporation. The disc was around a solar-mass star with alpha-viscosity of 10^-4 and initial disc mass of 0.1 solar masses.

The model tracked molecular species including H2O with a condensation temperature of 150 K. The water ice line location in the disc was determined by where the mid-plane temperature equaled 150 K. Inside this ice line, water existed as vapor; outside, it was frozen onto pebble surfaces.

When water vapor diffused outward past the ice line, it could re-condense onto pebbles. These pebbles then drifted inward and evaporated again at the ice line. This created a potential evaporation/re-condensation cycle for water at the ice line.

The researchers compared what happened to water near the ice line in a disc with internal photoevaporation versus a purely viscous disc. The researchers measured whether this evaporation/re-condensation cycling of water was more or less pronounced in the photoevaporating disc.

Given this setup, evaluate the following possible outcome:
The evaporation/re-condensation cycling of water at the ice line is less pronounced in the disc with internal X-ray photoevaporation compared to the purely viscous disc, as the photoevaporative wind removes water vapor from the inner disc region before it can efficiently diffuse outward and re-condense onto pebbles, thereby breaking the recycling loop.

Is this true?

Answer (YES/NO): NO